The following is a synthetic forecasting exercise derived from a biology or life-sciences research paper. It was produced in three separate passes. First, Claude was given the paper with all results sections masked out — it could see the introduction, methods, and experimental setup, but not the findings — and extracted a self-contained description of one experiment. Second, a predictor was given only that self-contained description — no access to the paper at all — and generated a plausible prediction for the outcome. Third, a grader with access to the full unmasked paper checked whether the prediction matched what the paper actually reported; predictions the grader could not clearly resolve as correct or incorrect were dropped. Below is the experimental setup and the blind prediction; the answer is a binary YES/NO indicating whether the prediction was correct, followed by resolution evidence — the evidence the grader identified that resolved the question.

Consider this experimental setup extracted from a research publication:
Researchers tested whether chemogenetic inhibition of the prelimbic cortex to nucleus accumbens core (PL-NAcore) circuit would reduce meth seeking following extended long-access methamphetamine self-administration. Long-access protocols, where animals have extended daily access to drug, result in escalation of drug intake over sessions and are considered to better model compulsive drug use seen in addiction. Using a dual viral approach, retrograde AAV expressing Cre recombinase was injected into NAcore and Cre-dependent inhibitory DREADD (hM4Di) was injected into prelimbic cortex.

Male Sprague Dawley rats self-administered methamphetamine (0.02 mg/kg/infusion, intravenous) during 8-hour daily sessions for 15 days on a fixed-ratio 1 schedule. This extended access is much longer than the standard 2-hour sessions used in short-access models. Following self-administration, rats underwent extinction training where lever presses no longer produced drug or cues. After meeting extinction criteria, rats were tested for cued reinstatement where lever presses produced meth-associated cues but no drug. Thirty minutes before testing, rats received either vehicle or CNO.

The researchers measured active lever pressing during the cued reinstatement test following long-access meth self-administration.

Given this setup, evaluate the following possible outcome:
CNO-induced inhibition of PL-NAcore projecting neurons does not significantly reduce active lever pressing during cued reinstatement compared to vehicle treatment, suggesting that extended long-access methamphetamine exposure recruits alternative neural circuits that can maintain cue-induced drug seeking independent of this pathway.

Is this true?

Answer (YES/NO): NO